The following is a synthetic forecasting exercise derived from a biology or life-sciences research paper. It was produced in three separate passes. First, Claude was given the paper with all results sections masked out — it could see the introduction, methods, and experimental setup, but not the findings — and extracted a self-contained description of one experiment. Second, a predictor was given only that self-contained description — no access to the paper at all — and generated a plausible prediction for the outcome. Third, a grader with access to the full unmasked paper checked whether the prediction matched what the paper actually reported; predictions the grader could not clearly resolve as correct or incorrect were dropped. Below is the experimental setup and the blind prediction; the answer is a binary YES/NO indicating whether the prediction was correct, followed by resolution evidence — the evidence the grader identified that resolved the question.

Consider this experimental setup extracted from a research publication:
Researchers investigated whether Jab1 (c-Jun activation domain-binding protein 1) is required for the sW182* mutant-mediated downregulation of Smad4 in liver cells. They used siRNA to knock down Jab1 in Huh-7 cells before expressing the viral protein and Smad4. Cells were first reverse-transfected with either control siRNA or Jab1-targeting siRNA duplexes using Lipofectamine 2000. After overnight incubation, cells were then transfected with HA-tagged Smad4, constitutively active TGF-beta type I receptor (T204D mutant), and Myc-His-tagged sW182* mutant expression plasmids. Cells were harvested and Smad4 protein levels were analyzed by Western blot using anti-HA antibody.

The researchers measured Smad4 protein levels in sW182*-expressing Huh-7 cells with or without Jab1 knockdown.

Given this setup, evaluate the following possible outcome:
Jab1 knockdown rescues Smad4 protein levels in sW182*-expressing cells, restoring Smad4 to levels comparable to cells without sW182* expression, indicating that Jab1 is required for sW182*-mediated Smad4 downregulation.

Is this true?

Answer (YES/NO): YES